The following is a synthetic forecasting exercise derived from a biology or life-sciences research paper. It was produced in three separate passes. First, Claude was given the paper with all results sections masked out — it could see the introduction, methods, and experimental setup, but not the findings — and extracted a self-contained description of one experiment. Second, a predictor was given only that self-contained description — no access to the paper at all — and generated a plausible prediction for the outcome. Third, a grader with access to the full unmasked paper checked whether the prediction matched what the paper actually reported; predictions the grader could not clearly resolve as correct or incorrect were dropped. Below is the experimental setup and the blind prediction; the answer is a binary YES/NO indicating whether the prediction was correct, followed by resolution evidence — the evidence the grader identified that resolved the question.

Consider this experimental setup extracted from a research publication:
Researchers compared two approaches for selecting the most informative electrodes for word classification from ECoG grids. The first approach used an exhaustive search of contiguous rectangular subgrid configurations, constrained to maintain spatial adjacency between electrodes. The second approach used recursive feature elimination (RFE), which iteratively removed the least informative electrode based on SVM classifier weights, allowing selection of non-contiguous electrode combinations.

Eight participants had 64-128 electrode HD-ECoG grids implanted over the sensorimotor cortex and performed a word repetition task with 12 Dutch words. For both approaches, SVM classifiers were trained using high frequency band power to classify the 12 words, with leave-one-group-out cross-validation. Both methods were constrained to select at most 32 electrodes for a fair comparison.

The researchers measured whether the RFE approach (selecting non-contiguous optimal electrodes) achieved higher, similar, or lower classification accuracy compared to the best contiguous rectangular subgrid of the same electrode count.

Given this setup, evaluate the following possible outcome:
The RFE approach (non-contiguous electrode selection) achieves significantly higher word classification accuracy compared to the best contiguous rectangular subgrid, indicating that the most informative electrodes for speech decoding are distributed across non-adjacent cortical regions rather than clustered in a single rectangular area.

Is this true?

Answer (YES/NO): NO